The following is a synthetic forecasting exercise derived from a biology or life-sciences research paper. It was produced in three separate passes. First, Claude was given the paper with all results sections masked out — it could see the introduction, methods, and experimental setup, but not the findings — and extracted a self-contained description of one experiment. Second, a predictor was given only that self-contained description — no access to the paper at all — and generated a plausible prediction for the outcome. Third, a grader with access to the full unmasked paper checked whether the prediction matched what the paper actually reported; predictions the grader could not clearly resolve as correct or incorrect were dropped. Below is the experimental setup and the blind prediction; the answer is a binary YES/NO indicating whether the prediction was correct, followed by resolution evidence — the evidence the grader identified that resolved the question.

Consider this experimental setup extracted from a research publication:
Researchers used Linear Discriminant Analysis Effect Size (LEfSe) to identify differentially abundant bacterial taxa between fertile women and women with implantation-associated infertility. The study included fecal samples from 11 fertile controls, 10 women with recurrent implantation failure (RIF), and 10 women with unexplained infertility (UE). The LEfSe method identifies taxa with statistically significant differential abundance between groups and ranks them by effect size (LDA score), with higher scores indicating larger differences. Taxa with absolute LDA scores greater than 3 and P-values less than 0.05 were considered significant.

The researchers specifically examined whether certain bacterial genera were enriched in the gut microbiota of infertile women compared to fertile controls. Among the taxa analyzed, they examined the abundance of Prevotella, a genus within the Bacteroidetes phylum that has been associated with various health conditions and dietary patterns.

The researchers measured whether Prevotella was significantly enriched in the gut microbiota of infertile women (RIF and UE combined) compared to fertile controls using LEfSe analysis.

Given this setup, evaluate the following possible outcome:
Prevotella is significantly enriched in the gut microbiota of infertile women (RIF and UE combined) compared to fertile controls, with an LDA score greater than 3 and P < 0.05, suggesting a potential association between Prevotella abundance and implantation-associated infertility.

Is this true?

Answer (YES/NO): NO